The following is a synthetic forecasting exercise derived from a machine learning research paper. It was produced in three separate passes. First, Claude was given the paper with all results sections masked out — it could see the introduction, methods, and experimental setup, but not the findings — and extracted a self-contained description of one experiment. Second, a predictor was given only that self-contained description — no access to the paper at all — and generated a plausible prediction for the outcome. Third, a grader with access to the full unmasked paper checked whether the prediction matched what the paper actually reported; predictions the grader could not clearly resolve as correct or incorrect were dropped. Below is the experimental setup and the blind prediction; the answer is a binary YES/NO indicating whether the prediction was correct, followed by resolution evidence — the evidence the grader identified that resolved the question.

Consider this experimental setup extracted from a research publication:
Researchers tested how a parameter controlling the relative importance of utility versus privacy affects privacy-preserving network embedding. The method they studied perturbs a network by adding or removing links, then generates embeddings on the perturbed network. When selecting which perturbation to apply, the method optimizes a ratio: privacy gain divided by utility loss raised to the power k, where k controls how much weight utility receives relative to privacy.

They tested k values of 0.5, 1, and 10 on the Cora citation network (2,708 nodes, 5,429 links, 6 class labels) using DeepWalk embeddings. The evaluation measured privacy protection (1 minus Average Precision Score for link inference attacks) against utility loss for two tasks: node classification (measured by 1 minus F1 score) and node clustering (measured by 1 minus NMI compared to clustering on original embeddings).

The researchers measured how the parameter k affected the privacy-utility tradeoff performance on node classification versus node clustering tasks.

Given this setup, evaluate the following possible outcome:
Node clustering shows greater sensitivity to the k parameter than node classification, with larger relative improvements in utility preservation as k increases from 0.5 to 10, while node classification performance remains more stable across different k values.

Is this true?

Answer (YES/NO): NO